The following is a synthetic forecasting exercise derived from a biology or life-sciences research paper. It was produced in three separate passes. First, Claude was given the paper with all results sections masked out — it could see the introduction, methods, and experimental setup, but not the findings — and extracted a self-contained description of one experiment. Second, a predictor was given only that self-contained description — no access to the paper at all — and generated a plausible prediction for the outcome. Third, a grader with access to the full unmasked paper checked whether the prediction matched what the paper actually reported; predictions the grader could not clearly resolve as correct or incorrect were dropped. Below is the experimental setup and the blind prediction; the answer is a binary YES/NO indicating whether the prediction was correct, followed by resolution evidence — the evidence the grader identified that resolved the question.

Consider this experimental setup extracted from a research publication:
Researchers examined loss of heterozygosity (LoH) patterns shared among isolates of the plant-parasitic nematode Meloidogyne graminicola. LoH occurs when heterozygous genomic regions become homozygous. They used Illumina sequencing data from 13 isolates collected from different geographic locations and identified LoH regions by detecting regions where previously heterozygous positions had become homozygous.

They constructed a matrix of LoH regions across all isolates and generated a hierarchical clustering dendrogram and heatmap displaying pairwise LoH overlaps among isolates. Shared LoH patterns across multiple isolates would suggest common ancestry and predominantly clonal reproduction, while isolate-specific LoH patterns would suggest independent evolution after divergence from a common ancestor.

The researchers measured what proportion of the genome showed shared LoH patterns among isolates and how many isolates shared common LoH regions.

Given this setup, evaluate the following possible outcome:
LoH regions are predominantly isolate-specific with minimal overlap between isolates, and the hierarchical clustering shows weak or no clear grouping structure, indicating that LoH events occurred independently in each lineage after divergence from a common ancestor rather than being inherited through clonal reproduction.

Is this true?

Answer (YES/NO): NO